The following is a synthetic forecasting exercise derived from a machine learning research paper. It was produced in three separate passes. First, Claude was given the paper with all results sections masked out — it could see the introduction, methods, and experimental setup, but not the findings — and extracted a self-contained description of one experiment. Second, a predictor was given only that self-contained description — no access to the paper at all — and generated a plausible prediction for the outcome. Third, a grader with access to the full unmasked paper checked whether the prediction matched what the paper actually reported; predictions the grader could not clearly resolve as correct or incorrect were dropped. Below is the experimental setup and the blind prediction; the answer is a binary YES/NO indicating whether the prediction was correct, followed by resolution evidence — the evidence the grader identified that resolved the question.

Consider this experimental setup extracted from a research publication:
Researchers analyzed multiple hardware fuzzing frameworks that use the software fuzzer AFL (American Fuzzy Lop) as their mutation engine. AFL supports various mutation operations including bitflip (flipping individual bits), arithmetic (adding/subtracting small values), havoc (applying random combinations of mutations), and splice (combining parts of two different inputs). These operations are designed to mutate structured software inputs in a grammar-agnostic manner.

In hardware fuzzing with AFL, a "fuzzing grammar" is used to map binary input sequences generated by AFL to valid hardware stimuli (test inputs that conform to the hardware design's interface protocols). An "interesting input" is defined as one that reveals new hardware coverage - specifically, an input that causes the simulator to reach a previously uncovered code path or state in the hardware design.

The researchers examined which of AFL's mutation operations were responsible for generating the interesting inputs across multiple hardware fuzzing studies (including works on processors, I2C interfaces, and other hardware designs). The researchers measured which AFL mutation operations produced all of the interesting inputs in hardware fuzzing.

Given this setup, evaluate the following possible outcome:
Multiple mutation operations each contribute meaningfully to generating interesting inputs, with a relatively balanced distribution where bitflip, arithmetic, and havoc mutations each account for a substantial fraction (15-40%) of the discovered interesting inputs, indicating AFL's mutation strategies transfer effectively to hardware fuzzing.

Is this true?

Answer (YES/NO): NO